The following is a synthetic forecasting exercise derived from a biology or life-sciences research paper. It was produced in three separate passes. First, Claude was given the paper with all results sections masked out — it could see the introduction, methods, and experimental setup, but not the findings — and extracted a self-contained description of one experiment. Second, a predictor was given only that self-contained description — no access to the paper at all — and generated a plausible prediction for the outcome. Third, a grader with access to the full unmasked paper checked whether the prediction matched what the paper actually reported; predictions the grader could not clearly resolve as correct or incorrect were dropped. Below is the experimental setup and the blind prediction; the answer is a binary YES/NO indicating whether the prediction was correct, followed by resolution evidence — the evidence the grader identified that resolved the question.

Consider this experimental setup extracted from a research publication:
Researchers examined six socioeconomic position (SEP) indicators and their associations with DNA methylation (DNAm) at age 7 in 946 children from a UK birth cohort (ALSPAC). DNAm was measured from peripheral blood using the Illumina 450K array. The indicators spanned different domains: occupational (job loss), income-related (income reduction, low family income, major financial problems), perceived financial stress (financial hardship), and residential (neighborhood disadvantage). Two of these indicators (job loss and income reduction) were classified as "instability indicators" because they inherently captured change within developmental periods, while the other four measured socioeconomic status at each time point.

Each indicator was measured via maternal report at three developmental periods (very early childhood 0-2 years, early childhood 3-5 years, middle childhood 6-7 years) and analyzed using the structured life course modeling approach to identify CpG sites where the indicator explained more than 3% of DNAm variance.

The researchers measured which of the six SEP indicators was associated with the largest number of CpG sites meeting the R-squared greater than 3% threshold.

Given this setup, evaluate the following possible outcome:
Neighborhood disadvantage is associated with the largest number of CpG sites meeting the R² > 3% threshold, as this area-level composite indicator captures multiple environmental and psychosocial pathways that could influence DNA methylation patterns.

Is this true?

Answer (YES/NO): YES